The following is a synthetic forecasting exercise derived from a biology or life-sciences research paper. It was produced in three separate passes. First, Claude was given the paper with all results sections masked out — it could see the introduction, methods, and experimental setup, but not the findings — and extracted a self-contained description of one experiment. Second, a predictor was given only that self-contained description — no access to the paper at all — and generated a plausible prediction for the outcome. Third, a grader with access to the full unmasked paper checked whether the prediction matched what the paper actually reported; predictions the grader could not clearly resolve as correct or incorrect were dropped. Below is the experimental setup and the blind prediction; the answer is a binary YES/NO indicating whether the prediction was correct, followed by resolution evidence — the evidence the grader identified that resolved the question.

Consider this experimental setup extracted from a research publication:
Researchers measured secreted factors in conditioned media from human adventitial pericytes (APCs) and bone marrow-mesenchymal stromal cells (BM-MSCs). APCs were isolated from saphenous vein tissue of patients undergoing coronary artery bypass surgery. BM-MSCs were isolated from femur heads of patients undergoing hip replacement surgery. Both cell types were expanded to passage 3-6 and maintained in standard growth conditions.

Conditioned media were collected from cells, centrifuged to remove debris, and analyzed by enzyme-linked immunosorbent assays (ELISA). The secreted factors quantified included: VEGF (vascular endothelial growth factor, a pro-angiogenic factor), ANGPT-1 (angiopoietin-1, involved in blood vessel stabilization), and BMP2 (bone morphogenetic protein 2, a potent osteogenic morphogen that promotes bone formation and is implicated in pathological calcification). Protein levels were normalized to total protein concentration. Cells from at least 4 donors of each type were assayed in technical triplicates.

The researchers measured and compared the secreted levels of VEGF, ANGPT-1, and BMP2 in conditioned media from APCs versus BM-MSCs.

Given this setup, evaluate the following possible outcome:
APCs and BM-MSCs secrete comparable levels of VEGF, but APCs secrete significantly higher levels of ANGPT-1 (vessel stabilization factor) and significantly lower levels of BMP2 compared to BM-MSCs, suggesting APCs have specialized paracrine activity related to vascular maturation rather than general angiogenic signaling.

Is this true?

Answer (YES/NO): NO